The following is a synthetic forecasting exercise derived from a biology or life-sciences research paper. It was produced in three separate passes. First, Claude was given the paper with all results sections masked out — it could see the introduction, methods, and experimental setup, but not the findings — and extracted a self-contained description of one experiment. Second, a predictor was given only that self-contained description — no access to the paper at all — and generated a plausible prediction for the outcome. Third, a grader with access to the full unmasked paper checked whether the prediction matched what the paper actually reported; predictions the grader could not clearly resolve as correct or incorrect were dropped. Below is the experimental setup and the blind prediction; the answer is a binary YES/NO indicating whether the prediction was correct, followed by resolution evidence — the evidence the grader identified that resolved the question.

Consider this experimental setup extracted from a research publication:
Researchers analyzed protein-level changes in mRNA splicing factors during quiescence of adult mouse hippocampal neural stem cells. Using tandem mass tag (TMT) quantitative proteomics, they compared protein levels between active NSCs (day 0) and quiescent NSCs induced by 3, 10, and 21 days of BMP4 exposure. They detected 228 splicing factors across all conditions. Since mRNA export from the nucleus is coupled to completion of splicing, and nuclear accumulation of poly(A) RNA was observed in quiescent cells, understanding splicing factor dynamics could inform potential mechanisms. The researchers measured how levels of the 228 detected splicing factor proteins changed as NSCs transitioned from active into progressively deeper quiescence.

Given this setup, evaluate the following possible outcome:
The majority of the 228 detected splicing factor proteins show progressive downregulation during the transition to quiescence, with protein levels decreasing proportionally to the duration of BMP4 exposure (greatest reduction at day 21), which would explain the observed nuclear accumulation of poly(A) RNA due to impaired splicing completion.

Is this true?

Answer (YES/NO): NO